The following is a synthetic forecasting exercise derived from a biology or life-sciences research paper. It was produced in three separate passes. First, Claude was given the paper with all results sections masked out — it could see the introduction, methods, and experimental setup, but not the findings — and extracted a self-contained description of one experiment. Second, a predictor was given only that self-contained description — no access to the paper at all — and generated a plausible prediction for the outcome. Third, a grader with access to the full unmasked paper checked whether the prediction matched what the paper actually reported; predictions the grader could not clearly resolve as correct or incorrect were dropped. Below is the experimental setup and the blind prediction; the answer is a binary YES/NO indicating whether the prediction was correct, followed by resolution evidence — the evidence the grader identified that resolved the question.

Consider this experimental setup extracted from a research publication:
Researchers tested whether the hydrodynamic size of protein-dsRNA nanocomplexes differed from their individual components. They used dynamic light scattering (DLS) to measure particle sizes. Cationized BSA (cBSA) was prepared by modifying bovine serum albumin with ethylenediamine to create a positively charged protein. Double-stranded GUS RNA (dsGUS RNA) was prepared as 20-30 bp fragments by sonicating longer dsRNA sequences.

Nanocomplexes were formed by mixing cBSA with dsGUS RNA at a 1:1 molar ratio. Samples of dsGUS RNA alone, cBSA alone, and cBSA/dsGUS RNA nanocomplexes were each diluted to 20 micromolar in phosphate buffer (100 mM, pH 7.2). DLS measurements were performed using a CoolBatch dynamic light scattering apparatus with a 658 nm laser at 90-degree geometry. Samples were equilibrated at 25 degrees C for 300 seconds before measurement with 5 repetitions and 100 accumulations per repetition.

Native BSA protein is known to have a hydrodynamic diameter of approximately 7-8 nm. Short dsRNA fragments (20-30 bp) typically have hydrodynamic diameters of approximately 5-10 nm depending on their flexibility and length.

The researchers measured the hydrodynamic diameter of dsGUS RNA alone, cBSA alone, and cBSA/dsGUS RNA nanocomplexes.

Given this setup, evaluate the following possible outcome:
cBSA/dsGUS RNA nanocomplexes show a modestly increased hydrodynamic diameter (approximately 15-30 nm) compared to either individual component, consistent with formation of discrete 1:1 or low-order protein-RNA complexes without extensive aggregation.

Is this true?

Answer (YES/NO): NO